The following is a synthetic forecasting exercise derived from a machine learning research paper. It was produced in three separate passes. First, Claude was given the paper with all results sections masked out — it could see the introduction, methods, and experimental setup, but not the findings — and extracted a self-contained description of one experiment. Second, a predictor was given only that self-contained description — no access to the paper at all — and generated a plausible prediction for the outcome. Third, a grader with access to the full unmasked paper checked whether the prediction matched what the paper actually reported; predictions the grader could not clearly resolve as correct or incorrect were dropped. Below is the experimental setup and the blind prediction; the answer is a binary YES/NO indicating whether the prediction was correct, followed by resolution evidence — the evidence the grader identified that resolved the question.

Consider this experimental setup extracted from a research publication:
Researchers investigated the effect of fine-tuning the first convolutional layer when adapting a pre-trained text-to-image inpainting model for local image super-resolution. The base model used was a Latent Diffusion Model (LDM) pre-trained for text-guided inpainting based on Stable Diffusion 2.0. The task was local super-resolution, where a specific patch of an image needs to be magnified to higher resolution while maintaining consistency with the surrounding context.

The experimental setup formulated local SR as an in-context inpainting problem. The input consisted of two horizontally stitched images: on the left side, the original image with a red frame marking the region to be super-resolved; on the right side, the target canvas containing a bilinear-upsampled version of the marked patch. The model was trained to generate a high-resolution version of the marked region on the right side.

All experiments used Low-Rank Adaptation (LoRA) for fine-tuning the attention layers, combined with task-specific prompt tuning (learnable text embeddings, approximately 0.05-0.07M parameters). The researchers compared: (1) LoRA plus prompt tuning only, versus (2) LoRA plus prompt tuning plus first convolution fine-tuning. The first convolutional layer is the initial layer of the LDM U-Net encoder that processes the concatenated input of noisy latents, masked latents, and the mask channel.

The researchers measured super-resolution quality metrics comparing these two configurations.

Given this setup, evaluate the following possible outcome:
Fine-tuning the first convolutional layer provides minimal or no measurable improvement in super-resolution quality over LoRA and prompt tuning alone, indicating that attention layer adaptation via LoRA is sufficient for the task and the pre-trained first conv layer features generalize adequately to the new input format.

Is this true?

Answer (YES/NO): NO